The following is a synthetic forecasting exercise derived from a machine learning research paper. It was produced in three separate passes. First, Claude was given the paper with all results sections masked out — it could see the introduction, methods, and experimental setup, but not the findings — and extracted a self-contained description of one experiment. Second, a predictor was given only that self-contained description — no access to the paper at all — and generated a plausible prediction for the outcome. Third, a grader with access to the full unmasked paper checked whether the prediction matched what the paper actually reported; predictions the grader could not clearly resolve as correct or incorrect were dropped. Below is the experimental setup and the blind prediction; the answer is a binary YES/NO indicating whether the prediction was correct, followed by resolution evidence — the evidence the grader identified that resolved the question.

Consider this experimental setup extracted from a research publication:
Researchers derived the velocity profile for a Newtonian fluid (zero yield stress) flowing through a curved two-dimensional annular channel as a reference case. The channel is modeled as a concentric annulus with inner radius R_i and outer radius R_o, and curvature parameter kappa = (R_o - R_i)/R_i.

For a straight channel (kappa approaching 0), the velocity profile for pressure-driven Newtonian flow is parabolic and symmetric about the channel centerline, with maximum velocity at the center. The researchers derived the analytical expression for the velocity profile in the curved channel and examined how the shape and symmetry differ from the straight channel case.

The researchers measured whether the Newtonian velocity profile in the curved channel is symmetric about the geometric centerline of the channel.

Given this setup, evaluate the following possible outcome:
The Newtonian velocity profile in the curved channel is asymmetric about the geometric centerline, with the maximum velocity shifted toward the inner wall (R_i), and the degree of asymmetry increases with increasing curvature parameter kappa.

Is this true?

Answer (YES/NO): YES